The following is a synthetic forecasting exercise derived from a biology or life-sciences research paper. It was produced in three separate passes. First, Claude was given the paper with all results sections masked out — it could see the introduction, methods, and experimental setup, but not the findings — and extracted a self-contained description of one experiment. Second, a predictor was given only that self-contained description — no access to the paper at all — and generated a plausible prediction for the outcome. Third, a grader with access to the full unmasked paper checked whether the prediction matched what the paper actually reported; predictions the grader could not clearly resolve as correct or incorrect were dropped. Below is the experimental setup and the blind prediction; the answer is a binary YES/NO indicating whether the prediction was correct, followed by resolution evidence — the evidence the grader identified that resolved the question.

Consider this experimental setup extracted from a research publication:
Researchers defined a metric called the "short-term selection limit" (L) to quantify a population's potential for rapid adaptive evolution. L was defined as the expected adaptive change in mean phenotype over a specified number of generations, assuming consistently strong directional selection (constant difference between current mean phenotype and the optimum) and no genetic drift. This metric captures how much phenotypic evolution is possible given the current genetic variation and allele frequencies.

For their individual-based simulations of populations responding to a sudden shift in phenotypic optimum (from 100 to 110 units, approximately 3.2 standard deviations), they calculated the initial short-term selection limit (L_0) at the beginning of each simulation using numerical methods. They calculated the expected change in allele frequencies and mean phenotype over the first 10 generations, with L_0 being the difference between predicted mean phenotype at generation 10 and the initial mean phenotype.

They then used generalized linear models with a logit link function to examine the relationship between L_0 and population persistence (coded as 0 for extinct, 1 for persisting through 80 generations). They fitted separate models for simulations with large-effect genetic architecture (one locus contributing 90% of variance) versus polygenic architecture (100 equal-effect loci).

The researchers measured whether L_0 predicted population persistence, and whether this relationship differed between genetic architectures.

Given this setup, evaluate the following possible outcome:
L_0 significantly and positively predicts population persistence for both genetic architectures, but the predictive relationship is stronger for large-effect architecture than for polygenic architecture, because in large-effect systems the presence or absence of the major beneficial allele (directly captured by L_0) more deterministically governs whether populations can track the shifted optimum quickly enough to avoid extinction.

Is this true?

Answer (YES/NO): NO